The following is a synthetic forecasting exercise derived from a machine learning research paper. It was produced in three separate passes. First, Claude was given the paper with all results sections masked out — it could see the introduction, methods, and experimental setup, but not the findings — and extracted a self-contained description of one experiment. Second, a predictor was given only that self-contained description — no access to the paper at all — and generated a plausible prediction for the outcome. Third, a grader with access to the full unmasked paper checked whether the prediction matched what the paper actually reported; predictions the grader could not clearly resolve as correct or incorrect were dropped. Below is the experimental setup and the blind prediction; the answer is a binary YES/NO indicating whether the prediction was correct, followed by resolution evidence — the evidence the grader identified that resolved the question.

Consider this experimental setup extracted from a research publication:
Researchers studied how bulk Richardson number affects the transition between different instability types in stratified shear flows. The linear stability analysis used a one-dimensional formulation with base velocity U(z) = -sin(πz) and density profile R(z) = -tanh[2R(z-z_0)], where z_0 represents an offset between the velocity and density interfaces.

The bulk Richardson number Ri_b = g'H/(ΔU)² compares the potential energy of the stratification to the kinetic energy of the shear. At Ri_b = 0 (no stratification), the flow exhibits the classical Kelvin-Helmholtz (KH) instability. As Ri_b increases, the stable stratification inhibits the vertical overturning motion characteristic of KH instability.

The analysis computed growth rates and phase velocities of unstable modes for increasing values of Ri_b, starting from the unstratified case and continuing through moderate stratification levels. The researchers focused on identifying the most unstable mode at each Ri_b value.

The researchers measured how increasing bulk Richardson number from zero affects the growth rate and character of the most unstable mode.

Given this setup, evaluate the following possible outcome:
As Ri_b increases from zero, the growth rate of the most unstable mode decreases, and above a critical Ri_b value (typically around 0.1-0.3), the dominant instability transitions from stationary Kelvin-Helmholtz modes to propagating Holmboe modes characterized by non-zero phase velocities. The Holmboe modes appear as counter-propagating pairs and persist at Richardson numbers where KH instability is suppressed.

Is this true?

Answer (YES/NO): YES